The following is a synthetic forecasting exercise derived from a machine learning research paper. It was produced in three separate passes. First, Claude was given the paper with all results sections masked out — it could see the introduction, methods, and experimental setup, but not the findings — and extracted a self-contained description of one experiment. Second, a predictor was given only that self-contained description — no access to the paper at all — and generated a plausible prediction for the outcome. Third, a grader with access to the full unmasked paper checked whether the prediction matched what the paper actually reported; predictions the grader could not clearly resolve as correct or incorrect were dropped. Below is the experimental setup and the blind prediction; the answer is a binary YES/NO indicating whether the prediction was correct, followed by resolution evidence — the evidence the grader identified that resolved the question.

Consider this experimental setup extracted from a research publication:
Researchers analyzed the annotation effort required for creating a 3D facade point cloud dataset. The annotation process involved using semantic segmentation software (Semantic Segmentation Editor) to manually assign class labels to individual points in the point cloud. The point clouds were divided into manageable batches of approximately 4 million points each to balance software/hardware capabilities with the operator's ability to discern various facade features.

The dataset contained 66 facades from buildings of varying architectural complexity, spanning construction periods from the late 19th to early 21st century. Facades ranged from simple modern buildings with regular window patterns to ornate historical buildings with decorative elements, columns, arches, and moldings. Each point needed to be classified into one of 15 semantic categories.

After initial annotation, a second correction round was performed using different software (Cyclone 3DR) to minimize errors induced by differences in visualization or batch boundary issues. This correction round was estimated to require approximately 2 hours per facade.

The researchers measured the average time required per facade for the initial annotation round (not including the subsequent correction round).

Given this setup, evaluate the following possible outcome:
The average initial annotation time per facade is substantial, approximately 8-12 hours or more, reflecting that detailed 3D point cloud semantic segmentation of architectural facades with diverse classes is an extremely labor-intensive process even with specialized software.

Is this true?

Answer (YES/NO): NO